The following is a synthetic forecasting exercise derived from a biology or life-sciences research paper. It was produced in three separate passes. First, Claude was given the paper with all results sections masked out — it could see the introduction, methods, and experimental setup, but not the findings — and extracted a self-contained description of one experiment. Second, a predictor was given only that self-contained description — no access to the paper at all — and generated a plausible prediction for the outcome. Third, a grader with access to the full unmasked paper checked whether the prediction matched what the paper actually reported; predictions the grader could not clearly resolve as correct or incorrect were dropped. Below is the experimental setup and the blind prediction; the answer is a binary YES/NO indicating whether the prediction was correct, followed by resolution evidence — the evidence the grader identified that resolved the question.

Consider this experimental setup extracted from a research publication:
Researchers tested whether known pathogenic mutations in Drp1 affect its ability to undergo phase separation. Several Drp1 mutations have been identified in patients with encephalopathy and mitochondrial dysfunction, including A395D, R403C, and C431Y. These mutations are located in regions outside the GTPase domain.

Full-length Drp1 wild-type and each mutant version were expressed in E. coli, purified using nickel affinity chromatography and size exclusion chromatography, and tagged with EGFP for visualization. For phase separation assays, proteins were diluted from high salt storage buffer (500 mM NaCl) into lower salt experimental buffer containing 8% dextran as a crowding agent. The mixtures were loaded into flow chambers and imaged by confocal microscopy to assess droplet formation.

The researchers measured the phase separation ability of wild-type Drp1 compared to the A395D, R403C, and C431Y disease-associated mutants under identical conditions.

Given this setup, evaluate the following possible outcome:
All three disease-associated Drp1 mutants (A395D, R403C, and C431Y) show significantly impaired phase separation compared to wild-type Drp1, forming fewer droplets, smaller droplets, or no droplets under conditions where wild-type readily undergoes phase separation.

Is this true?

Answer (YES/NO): YES